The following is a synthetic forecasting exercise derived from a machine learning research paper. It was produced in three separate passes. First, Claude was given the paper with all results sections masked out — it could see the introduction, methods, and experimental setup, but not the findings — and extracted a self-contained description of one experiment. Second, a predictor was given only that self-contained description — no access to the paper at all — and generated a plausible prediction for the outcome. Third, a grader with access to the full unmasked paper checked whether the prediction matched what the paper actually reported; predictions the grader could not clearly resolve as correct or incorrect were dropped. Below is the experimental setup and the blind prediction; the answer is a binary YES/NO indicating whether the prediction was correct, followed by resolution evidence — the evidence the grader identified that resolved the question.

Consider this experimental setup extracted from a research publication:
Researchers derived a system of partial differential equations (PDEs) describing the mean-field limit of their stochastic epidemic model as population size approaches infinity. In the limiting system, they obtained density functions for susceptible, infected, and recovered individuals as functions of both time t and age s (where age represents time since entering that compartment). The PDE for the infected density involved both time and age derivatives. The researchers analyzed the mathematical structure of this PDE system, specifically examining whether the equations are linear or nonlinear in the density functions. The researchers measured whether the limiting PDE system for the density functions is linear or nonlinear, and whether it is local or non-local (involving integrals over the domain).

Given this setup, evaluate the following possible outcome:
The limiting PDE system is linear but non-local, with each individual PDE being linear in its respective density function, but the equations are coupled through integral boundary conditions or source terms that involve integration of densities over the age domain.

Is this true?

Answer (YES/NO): YES